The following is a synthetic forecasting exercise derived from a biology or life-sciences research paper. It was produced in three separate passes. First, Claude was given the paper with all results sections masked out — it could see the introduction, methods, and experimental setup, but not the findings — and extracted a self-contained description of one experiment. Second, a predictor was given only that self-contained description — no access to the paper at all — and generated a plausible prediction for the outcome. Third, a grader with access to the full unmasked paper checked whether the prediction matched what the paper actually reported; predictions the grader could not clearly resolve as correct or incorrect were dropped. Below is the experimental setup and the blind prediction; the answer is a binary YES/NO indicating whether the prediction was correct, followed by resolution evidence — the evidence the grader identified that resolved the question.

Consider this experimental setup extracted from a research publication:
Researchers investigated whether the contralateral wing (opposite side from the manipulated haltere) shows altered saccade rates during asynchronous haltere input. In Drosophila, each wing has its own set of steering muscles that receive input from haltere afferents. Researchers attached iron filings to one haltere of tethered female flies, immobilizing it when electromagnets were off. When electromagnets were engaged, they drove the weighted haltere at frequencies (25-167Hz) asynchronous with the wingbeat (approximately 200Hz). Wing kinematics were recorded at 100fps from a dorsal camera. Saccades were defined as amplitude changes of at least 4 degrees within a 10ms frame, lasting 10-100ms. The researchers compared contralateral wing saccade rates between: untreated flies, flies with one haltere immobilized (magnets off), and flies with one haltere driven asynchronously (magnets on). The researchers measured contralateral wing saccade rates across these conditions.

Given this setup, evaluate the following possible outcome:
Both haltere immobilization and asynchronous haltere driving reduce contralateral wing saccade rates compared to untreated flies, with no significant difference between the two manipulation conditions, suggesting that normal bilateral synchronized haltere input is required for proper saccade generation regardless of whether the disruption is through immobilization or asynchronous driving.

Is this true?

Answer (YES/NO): NO